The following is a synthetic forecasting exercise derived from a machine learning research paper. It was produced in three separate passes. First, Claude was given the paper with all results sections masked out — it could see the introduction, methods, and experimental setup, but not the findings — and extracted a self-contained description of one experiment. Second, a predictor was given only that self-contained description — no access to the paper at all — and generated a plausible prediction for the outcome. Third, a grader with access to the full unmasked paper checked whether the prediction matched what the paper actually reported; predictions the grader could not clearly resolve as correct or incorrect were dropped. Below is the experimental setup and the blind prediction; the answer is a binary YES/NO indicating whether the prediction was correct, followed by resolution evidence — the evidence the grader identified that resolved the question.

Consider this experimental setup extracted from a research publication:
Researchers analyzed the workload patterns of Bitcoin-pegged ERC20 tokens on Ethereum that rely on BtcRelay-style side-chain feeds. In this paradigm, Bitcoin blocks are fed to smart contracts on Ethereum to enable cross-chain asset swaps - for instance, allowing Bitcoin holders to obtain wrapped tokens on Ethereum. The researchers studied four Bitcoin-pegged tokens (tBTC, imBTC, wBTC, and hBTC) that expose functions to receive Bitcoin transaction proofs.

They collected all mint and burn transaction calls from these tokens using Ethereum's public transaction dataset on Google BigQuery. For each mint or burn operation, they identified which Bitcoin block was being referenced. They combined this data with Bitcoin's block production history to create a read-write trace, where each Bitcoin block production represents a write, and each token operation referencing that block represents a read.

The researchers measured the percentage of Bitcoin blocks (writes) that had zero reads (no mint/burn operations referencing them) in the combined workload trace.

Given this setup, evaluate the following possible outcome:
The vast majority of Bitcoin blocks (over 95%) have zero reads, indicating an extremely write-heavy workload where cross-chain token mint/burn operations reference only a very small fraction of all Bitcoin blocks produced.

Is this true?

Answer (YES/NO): NO